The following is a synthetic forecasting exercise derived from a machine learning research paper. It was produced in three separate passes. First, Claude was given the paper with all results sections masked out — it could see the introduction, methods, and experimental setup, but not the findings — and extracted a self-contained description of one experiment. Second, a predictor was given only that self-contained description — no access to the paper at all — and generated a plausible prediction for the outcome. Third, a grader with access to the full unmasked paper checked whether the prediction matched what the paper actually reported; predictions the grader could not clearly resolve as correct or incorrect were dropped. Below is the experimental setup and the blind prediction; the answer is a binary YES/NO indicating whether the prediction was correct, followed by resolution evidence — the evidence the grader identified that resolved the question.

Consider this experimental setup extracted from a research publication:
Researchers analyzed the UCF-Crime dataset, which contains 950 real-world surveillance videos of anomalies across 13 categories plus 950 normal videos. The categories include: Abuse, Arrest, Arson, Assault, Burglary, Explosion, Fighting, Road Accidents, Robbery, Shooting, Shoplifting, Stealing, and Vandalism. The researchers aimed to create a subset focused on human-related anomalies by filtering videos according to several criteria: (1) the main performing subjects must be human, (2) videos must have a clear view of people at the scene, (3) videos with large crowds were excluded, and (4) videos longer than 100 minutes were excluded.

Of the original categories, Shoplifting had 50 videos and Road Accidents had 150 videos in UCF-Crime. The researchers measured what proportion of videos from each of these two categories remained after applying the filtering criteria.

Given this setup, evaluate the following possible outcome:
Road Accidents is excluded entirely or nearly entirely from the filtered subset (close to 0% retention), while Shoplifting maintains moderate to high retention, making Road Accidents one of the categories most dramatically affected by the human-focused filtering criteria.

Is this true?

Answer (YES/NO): NO